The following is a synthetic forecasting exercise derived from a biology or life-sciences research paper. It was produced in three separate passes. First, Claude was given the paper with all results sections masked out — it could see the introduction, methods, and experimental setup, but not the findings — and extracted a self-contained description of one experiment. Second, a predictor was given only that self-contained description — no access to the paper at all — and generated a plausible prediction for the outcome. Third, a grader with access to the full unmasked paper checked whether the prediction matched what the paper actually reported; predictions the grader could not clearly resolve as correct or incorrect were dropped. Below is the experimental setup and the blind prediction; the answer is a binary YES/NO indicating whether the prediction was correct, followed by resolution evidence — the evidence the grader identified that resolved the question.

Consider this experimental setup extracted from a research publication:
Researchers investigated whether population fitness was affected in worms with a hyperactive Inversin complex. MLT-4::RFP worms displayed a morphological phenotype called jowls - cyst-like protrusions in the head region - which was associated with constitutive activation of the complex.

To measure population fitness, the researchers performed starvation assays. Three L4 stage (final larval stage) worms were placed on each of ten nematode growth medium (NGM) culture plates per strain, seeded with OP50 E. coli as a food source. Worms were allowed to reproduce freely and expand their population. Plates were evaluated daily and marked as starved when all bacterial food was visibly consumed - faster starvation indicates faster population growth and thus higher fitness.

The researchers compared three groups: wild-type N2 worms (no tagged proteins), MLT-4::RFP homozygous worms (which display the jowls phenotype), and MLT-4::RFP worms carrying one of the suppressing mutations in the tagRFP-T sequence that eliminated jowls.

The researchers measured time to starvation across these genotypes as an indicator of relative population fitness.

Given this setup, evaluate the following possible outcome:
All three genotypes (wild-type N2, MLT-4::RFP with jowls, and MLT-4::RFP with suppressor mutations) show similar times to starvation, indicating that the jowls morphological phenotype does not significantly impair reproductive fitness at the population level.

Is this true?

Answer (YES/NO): NO